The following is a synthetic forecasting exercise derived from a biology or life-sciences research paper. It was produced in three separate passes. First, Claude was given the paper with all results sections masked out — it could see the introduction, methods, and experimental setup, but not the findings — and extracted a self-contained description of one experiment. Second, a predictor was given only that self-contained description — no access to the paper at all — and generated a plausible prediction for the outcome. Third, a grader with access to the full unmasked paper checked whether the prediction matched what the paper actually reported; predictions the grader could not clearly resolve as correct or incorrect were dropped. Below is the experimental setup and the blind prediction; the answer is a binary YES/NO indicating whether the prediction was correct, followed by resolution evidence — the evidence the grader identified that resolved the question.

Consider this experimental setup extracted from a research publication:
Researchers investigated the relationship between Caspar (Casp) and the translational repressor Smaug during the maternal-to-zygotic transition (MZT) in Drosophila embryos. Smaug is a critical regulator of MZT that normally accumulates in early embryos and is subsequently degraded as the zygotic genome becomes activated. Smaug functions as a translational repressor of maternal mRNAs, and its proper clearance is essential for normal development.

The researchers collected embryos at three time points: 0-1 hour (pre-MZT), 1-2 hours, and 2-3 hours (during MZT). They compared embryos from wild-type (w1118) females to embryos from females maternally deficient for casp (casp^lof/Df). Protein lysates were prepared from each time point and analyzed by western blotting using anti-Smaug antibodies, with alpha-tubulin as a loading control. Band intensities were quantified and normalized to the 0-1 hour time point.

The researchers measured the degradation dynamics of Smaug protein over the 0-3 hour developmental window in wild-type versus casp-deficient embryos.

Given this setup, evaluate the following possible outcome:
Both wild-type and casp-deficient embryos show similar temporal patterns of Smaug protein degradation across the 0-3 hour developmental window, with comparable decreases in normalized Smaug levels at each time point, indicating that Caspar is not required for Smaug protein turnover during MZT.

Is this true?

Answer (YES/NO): NO